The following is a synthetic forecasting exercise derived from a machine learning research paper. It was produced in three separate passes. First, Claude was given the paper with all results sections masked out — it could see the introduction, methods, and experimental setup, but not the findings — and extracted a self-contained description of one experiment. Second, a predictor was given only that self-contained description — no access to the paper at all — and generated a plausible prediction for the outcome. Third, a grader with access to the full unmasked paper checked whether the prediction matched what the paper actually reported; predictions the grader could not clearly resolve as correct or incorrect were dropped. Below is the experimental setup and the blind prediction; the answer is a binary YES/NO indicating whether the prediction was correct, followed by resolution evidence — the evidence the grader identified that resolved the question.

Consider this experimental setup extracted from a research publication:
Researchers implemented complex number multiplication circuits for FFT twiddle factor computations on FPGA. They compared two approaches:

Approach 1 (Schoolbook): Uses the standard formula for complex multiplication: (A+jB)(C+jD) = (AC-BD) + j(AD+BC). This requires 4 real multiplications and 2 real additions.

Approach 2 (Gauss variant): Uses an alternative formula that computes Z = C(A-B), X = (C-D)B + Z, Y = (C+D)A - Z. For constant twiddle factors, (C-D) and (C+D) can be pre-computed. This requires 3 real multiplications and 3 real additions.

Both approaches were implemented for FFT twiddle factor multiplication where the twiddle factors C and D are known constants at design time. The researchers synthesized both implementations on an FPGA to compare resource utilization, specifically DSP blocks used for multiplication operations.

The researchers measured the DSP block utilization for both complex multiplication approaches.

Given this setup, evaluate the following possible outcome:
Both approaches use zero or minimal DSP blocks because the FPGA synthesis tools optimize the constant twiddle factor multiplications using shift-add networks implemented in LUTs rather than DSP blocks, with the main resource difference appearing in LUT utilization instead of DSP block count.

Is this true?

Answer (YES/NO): NO